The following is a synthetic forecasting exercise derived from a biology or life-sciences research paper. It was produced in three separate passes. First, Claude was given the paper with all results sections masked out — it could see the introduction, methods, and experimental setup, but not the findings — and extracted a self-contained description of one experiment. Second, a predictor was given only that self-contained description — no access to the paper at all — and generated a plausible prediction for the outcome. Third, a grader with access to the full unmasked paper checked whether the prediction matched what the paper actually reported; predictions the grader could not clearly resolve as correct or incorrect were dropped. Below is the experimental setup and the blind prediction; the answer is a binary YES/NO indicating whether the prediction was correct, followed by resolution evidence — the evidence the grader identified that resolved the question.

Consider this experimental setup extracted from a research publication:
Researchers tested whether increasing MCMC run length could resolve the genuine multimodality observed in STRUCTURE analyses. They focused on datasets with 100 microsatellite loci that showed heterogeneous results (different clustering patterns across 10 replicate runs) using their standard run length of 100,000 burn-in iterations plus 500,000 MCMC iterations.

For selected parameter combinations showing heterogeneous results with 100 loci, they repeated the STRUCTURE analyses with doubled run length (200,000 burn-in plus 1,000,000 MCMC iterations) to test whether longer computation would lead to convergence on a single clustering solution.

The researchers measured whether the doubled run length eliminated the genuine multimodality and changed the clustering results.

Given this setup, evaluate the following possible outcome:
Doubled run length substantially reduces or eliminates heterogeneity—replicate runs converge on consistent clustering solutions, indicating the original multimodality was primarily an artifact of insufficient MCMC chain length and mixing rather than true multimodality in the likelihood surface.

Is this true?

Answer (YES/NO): NO